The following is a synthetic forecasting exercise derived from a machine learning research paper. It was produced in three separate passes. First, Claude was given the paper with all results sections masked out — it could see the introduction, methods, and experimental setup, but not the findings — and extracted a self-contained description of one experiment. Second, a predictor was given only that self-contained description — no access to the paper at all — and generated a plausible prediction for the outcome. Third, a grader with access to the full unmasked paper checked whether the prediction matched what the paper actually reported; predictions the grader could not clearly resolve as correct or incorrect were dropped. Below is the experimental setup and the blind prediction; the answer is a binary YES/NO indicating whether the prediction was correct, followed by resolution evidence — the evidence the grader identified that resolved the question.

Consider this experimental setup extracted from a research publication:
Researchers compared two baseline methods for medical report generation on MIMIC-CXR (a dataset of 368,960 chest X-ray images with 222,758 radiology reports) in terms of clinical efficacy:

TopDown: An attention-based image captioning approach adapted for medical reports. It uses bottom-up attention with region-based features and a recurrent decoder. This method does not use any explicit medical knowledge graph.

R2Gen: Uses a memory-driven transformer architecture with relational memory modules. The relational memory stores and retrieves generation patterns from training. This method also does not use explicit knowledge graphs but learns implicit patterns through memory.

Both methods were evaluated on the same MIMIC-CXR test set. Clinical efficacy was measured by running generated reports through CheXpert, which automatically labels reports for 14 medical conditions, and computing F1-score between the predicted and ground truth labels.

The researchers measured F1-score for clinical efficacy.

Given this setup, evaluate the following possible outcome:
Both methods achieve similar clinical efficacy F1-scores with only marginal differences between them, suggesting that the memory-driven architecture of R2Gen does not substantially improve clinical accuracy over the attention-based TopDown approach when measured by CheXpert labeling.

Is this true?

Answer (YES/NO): NO